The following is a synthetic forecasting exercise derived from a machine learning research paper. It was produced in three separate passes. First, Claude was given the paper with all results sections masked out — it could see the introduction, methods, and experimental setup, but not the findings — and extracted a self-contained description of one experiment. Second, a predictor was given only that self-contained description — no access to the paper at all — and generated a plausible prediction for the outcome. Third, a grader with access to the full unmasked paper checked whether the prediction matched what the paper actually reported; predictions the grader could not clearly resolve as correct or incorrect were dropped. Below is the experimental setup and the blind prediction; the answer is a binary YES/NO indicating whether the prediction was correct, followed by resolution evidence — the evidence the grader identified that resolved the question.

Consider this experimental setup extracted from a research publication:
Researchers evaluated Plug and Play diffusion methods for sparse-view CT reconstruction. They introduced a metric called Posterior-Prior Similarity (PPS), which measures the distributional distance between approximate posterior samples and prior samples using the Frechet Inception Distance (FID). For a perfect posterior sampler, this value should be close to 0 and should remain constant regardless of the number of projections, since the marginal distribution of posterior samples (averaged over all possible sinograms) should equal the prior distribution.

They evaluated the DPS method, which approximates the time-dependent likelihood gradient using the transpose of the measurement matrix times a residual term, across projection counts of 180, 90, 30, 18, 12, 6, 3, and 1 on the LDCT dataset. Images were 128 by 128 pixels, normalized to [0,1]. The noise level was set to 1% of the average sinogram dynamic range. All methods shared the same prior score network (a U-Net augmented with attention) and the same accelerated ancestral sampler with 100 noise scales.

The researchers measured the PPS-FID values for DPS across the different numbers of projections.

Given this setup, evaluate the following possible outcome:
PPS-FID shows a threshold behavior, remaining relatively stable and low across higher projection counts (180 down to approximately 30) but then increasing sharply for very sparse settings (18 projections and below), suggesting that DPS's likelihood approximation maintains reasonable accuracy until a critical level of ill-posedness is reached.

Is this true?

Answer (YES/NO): NO